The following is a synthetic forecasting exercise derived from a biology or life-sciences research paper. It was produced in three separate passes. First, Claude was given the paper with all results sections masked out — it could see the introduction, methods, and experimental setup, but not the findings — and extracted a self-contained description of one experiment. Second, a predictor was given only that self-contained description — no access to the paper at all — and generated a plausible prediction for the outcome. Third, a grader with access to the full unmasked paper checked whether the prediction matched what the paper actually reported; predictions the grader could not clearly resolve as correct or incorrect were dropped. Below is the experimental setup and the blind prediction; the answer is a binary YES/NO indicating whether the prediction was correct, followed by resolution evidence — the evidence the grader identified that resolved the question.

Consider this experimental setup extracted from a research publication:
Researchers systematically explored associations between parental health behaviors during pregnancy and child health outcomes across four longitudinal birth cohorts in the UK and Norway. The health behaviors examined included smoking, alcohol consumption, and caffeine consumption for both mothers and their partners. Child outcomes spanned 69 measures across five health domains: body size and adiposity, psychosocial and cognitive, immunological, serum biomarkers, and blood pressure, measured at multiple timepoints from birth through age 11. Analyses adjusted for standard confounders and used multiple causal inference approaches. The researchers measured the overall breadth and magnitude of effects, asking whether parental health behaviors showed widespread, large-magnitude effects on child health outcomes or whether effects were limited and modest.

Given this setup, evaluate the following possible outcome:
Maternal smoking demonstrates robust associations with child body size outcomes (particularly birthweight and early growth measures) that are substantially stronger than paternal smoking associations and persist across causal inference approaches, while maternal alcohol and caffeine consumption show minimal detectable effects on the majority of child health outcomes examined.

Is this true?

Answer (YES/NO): NO